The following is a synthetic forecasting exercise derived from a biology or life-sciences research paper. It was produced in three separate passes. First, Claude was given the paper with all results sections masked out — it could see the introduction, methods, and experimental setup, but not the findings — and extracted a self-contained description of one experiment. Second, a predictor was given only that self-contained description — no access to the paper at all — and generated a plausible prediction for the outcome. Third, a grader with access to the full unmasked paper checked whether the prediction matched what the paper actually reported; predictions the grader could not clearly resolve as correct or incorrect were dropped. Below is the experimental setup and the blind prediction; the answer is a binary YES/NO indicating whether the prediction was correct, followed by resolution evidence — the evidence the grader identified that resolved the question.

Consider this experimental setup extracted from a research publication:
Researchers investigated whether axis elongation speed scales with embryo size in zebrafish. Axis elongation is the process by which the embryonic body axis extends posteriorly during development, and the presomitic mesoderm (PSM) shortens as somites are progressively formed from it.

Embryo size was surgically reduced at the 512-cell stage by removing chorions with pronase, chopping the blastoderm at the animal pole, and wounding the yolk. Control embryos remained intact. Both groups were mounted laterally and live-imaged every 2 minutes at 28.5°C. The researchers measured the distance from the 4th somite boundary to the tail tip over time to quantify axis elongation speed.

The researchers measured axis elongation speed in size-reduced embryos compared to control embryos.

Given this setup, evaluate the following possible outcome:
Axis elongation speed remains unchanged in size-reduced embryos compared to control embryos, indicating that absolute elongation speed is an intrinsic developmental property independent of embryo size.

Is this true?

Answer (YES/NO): YES